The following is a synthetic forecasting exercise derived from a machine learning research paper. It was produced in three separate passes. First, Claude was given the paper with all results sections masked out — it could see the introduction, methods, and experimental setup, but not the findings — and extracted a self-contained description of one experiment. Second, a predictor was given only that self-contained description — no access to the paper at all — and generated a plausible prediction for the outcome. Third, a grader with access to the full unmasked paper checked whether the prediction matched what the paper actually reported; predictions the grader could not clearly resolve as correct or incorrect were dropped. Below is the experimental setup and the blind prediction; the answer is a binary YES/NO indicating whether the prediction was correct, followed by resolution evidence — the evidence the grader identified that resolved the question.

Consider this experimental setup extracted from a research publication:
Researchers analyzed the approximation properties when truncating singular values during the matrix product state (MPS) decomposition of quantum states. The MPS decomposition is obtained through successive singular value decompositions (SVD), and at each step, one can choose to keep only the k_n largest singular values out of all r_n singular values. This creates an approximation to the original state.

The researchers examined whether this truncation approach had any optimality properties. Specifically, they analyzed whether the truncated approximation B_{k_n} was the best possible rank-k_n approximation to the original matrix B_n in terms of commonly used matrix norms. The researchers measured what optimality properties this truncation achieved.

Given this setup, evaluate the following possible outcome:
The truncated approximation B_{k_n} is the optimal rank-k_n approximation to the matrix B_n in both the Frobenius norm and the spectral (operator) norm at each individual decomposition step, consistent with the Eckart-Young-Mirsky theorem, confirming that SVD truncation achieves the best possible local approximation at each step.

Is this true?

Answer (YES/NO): YES